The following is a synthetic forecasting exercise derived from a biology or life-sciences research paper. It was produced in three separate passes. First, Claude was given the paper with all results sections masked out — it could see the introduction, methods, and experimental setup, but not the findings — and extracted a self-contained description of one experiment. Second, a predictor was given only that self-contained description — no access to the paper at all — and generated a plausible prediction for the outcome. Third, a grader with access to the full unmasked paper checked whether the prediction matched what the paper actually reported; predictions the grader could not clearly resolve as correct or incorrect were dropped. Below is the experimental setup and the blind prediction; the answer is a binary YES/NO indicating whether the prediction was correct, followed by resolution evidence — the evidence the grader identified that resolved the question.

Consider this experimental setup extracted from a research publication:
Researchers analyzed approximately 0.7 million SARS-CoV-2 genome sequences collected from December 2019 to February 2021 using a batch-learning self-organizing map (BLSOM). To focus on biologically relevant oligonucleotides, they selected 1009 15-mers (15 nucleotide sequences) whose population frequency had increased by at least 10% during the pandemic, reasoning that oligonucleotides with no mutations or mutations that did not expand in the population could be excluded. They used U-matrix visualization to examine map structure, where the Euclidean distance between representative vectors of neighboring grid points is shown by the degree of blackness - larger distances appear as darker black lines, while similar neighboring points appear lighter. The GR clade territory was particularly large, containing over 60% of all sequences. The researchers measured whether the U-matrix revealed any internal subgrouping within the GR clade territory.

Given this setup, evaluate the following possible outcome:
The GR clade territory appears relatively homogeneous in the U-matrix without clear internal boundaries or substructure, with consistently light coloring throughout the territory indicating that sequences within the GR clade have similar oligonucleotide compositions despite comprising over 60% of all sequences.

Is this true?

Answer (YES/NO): NO